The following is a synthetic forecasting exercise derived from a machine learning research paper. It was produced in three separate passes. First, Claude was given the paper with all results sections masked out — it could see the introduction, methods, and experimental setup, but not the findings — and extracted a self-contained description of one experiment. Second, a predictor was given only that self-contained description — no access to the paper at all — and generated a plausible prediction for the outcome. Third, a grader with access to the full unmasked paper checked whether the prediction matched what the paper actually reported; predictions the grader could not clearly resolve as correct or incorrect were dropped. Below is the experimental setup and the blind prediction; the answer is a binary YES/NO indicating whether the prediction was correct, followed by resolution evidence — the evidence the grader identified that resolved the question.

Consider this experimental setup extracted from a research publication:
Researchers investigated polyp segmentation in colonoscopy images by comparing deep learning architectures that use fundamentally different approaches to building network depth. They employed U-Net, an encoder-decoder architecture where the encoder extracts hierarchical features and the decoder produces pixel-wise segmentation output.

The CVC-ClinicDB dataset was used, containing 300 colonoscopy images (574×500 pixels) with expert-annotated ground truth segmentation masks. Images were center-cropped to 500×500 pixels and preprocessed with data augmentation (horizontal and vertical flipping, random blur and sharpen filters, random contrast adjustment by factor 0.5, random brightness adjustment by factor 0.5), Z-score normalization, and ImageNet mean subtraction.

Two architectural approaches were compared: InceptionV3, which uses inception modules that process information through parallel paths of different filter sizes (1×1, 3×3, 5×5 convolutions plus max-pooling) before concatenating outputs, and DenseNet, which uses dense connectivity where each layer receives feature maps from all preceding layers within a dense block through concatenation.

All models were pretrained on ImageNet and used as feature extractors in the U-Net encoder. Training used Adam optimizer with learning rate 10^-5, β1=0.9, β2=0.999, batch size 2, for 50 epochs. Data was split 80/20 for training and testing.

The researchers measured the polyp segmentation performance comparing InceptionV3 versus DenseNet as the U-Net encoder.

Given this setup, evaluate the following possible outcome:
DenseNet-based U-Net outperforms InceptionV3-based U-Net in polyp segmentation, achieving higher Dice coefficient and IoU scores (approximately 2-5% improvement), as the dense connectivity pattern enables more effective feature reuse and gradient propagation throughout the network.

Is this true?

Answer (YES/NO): NO